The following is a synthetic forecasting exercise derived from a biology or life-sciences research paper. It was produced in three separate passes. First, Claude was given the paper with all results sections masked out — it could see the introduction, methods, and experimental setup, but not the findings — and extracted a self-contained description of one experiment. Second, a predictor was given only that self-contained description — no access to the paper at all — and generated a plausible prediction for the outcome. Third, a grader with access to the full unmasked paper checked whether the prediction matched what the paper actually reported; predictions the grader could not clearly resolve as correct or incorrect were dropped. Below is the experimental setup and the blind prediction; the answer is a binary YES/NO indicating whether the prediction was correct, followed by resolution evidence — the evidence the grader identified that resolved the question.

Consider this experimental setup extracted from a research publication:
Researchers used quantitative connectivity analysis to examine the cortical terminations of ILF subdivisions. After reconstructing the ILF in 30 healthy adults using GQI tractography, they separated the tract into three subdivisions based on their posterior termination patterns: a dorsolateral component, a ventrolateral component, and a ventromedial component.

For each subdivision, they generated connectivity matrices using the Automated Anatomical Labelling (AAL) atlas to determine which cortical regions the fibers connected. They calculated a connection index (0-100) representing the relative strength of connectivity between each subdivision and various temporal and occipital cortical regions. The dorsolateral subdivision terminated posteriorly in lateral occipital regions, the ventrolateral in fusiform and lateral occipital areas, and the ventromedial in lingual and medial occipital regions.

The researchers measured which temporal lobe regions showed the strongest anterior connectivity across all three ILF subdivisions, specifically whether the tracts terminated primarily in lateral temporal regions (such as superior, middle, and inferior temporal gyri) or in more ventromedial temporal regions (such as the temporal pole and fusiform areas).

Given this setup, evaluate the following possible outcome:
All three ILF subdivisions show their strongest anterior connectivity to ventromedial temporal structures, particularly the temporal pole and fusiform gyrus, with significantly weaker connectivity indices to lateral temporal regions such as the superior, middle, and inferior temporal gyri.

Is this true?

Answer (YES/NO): NO